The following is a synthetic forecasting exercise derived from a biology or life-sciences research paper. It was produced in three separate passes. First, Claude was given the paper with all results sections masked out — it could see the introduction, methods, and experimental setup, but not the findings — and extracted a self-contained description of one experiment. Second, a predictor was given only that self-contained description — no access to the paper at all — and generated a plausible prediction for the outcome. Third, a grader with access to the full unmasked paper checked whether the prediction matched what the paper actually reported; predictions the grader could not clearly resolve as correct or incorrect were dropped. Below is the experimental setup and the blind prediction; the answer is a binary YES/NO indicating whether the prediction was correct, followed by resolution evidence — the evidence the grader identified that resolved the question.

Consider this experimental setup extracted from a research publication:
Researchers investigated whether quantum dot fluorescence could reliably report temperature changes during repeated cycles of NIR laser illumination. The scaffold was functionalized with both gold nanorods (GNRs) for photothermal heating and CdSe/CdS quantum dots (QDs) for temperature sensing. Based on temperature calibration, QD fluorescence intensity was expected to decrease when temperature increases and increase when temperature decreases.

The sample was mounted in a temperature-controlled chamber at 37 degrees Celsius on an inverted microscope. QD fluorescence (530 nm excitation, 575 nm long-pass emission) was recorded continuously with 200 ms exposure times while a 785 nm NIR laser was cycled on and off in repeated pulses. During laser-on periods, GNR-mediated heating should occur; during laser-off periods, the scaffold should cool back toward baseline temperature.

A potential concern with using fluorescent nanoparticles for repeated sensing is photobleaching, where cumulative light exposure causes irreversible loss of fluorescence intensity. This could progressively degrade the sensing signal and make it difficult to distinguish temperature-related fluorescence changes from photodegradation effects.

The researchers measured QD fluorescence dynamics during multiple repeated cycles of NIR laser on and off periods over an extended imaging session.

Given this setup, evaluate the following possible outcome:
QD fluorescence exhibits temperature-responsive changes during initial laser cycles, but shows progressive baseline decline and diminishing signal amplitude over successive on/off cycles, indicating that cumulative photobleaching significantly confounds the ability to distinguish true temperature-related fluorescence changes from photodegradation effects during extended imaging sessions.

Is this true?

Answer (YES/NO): NO